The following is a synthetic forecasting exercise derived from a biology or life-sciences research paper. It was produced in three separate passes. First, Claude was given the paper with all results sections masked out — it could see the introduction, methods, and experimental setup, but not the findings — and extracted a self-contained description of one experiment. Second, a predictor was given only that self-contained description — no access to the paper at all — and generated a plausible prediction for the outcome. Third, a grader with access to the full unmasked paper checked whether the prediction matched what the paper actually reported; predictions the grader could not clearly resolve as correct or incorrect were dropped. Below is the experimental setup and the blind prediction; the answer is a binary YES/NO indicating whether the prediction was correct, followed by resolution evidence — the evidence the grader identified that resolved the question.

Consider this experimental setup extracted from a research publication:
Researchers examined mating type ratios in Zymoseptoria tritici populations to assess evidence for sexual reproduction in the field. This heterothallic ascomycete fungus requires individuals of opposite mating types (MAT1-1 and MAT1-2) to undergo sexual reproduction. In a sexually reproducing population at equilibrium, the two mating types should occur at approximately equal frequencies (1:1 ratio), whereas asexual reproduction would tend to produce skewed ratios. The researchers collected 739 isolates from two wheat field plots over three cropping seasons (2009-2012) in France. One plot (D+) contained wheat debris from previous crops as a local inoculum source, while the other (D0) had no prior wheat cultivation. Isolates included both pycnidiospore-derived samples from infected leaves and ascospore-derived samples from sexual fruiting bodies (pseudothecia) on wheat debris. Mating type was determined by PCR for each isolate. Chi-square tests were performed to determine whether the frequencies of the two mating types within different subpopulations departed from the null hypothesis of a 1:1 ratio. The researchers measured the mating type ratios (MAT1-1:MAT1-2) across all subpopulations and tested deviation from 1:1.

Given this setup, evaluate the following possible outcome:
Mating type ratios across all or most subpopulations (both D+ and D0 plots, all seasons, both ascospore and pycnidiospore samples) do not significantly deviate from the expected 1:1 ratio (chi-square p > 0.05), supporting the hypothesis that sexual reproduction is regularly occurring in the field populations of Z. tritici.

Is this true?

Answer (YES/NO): YES